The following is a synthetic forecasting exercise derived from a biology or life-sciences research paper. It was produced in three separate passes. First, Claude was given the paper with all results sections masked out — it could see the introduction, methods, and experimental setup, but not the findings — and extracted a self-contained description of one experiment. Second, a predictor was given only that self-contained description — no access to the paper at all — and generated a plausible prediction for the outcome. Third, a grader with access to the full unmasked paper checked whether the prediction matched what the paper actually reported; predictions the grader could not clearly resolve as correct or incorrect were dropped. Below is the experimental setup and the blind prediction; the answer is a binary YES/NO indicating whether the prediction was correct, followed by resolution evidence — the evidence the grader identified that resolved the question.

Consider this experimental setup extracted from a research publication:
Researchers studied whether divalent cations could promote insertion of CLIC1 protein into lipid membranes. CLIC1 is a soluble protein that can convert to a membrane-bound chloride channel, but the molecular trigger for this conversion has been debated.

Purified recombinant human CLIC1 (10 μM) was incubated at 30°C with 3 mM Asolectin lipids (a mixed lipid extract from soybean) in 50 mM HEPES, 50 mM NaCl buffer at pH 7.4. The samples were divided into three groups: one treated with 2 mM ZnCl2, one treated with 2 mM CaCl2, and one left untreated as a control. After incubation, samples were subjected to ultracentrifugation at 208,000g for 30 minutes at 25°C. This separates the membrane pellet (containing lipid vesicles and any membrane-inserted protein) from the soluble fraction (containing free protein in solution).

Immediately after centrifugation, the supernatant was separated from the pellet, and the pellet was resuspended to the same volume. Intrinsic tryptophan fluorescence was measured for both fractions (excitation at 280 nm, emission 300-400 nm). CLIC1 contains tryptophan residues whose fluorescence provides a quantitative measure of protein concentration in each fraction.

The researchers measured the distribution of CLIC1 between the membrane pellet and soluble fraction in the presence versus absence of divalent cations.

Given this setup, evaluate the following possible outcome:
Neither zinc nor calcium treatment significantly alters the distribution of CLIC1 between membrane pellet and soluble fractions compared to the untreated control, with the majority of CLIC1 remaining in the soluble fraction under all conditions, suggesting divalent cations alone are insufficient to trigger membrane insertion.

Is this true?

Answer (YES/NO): NO